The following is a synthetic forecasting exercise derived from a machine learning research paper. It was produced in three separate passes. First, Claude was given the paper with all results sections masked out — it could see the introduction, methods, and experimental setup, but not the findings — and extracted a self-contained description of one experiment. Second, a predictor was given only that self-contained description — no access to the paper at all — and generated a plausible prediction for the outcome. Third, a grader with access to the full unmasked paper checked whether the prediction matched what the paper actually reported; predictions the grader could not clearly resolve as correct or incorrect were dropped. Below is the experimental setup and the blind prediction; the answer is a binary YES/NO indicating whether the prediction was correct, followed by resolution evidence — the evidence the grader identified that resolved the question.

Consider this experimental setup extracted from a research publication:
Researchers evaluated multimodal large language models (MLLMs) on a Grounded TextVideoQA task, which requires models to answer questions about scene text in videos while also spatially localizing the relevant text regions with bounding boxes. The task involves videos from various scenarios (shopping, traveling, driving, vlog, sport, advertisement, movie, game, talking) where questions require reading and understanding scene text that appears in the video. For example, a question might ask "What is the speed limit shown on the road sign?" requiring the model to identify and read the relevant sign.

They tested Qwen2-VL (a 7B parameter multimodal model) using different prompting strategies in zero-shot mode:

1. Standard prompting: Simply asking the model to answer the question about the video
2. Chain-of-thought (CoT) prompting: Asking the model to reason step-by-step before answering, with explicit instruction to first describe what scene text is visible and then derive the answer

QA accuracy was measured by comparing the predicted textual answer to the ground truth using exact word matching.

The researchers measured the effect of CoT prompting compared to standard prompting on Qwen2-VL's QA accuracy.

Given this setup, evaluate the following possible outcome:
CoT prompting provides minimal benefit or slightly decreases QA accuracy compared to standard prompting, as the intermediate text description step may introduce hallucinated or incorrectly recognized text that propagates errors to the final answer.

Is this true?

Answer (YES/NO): NO